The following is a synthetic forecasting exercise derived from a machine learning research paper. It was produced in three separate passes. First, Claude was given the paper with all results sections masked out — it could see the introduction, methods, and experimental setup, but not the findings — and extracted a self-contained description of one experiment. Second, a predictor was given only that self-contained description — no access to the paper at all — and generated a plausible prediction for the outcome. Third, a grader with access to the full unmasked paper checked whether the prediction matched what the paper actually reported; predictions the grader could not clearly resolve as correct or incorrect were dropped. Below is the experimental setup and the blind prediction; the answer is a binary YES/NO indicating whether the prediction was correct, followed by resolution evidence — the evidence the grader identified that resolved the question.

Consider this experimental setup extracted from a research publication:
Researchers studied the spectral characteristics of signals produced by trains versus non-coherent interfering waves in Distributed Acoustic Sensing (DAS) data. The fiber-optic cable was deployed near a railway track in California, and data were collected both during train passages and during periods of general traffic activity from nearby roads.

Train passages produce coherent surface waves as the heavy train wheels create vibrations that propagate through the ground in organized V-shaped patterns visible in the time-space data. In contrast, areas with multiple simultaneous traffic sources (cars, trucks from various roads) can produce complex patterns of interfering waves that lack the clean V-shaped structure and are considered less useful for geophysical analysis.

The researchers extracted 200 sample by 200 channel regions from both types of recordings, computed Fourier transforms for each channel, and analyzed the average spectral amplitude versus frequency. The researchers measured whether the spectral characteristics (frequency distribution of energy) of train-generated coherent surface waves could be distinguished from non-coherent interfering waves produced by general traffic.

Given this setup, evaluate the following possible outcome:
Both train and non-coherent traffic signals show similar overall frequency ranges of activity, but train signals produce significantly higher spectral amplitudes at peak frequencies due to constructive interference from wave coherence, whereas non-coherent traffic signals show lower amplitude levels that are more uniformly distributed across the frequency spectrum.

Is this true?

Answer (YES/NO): NO